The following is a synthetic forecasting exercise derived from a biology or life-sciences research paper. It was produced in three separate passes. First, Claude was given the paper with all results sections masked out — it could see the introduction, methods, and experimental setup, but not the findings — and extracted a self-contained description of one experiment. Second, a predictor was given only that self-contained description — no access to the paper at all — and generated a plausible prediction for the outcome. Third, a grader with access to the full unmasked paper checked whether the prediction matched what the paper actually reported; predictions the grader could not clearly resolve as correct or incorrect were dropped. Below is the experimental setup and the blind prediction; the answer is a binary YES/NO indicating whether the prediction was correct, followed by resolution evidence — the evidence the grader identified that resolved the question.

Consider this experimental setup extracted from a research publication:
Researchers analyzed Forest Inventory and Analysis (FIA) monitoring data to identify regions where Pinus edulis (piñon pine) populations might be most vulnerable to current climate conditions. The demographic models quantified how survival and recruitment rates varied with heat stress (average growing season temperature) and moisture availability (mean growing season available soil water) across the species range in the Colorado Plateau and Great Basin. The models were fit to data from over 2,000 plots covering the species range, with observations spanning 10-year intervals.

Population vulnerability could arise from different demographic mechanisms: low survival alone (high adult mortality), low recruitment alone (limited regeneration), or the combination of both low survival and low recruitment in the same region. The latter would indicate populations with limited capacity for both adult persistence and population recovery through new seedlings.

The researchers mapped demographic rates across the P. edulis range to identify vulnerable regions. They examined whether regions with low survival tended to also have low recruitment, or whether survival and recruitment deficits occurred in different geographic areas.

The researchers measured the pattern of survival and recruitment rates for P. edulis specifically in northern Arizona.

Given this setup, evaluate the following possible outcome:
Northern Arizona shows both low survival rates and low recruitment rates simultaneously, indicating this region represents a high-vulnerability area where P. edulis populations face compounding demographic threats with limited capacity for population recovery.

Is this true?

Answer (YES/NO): YES